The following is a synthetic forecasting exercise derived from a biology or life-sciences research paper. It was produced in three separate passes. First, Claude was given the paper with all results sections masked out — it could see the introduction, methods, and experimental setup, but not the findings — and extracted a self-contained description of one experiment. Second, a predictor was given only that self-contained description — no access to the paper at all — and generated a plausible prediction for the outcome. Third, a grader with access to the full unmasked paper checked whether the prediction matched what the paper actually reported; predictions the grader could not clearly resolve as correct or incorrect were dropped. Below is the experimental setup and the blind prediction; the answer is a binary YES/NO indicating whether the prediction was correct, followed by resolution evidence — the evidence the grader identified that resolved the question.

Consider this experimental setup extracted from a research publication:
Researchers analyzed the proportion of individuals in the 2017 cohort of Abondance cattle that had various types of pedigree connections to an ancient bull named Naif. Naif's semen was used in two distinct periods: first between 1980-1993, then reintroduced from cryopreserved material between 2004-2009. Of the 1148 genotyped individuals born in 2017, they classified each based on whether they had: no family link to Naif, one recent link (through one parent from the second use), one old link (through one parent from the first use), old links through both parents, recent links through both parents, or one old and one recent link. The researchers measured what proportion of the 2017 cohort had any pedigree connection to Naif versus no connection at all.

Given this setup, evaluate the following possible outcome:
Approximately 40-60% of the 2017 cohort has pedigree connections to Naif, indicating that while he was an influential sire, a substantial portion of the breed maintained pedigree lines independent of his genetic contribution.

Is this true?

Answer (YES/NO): NO